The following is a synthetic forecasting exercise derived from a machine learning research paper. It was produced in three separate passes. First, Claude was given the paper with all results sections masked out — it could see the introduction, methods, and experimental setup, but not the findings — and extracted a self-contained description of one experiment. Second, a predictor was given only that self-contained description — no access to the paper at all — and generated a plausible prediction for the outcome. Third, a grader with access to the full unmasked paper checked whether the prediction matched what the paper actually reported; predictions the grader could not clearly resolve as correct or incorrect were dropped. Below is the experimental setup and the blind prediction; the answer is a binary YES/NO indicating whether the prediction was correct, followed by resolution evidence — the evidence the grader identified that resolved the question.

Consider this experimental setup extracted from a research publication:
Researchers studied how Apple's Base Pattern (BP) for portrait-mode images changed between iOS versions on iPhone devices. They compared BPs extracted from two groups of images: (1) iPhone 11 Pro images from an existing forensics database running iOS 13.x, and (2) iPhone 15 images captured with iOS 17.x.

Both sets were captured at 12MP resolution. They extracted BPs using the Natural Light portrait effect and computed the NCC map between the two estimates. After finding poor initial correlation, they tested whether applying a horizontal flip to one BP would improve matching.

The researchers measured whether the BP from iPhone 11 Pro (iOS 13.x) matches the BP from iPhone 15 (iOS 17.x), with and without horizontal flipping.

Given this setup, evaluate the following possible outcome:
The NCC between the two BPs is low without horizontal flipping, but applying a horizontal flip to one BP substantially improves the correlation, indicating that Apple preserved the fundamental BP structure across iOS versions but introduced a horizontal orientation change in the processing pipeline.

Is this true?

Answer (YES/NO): NO